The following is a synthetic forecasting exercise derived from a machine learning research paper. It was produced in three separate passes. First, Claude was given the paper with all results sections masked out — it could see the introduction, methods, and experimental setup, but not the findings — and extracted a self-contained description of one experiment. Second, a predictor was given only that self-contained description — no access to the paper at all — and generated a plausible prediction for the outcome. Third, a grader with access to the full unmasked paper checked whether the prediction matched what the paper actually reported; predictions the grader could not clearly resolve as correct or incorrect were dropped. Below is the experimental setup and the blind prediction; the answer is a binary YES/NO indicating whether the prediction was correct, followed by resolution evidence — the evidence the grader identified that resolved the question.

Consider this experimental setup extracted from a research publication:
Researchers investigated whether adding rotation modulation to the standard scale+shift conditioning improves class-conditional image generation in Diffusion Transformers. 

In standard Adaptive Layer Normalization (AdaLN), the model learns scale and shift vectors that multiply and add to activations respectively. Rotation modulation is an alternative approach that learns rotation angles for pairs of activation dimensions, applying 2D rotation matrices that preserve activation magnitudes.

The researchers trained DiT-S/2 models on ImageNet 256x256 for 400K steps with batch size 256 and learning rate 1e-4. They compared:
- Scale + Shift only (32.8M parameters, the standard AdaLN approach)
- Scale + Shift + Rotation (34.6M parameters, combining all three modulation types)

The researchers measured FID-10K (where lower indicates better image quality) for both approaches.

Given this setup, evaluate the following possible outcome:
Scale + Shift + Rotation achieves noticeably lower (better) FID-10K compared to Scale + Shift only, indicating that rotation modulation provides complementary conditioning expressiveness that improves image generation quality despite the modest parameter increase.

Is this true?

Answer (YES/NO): NO